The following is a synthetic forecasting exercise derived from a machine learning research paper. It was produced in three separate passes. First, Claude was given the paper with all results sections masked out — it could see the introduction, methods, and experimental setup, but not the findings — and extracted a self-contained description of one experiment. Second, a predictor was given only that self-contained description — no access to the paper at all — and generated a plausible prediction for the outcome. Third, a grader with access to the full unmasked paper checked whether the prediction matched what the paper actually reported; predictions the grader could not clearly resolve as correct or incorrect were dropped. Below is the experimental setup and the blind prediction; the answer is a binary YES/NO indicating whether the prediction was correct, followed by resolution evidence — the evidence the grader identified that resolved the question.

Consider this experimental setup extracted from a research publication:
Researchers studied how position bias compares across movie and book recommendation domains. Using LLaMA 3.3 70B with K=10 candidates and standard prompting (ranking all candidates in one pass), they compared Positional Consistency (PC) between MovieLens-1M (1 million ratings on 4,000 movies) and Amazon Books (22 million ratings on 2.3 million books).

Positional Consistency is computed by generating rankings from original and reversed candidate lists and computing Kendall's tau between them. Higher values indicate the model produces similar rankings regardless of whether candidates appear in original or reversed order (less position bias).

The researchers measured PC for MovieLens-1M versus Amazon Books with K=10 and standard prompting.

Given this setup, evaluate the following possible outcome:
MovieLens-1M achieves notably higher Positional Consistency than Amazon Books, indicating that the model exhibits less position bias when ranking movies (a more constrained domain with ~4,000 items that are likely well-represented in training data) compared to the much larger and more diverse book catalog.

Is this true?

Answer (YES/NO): YES